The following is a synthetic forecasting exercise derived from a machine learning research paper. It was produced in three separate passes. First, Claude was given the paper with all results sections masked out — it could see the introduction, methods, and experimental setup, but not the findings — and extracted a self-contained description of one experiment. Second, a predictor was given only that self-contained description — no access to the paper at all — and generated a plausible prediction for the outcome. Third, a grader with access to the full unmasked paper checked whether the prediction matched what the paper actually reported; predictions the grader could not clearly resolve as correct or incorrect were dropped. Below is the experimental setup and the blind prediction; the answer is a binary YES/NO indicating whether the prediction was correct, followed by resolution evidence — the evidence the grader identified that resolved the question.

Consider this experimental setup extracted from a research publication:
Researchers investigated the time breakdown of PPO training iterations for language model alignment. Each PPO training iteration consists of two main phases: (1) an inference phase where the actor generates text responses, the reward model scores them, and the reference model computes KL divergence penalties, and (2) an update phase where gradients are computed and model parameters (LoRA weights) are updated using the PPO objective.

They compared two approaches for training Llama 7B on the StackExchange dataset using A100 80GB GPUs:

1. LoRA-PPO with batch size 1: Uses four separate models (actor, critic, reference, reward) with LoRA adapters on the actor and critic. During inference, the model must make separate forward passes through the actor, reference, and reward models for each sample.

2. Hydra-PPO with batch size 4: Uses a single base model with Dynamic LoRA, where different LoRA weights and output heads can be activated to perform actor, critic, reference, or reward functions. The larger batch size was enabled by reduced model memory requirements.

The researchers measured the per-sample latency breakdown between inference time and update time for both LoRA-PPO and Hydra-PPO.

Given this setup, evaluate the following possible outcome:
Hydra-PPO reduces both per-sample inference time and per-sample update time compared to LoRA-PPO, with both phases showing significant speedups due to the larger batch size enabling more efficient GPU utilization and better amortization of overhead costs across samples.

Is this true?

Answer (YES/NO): NO